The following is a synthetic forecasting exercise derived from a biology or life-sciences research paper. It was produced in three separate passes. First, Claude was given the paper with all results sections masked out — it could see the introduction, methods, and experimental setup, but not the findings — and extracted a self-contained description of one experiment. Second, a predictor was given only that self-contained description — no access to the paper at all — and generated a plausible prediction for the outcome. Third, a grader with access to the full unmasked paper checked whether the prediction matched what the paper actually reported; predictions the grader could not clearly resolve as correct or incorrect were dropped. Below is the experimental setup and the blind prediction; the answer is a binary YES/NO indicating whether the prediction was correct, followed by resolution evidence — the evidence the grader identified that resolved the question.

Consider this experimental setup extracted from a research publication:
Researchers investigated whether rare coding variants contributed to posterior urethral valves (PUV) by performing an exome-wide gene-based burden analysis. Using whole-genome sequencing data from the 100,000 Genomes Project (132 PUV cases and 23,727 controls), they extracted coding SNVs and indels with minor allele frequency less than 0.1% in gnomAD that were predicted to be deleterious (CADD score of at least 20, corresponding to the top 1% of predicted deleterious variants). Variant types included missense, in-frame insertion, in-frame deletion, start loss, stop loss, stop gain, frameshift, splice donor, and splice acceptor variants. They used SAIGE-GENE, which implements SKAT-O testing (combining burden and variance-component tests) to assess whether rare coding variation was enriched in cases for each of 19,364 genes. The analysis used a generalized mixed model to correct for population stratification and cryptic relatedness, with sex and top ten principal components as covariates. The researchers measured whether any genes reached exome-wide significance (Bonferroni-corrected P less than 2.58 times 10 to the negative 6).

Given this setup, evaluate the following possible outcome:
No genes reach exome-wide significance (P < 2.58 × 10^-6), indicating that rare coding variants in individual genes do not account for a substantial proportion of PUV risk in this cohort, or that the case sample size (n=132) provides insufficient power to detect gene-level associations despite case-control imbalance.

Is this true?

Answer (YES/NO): YES